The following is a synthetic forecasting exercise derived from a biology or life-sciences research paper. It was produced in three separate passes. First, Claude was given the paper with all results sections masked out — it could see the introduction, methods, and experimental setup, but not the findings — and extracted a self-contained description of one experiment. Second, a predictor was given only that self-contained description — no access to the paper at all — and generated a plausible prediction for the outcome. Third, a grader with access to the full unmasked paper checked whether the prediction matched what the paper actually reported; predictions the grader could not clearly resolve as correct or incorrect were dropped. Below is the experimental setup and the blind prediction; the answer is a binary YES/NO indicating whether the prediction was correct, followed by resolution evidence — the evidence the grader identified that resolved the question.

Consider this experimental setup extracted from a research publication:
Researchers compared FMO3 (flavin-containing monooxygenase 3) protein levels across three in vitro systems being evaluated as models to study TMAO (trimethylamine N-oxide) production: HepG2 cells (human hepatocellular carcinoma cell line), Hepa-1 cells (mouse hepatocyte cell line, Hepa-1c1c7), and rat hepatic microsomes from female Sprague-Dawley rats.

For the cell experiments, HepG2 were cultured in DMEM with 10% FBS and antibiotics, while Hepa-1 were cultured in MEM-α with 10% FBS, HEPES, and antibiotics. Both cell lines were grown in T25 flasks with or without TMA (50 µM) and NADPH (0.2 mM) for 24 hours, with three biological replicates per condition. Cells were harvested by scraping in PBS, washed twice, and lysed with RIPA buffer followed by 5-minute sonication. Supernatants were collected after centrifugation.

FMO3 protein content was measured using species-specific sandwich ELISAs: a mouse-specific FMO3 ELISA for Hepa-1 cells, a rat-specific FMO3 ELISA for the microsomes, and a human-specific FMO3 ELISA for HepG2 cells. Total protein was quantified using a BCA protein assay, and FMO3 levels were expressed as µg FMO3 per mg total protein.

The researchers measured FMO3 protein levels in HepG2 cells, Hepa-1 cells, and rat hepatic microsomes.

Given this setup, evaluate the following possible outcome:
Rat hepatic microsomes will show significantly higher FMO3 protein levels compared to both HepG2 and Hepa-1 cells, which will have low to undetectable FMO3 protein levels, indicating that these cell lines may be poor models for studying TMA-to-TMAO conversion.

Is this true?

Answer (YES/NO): NO